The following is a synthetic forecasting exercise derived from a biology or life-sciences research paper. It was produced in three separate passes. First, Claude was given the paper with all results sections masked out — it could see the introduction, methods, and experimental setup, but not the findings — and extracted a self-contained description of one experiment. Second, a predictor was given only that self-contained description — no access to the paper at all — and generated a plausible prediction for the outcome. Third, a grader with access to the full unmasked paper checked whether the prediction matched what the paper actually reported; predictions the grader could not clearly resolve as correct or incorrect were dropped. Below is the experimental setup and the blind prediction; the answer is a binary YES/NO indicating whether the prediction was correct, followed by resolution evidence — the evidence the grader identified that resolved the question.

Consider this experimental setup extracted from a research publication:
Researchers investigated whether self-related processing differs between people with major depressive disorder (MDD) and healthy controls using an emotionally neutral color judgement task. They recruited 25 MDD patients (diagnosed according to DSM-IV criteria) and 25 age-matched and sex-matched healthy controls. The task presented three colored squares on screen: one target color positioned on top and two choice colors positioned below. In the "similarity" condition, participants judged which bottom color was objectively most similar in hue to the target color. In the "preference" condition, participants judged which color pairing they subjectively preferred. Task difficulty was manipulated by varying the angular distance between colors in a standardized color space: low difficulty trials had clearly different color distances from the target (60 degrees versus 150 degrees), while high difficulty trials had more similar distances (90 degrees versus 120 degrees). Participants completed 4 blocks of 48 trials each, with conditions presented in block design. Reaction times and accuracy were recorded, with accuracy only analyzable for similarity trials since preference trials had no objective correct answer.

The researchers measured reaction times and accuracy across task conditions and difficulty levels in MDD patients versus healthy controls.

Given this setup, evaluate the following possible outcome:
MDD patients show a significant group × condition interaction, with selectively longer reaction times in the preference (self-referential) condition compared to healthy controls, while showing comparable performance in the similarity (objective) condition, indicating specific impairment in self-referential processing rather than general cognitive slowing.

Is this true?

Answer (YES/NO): NO